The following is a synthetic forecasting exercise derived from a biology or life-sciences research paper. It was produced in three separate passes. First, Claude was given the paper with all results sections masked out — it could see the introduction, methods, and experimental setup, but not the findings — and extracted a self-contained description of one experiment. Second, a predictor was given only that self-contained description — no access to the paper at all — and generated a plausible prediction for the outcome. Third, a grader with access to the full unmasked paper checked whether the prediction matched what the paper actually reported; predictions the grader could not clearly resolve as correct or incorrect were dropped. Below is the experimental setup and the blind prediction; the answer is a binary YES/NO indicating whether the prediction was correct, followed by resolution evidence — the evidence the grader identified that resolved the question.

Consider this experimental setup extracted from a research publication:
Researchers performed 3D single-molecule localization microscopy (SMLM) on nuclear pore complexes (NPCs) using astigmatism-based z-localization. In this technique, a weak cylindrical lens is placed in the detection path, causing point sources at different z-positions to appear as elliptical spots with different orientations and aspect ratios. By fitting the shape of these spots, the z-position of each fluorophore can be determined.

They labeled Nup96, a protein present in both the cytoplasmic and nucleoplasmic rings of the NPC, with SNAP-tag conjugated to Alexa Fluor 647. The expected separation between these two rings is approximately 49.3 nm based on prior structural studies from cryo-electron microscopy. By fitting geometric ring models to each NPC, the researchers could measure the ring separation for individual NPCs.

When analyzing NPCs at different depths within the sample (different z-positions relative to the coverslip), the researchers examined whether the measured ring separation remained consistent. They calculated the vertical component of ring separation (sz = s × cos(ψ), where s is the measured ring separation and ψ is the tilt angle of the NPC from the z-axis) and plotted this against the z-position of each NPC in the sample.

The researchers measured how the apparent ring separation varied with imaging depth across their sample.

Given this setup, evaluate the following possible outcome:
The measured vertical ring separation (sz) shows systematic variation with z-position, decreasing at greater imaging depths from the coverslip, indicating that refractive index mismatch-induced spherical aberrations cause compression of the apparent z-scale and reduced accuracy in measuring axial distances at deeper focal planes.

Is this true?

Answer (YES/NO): NO